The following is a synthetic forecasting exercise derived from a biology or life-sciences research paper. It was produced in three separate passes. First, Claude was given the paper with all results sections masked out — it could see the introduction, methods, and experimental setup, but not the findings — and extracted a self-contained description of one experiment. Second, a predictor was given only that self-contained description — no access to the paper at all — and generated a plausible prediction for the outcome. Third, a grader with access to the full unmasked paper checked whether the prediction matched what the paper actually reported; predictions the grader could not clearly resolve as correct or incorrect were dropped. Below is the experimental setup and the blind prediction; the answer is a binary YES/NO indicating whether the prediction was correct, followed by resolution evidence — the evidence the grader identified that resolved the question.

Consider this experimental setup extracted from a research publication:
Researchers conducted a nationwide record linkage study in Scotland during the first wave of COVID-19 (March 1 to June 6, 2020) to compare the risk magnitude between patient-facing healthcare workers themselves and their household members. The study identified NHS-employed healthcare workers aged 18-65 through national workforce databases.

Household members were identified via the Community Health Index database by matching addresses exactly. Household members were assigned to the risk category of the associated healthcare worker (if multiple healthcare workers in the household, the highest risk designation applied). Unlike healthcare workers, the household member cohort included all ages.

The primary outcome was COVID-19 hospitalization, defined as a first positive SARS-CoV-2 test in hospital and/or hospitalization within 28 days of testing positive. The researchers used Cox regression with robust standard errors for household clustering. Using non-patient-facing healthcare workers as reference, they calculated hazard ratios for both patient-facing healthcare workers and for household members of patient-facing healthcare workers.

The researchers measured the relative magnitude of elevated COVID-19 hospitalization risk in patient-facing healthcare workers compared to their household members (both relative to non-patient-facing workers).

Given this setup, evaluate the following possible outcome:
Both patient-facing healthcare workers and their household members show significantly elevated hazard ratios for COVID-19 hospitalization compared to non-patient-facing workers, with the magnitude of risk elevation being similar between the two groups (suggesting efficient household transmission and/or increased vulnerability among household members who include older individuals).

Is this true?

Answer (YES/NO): NO